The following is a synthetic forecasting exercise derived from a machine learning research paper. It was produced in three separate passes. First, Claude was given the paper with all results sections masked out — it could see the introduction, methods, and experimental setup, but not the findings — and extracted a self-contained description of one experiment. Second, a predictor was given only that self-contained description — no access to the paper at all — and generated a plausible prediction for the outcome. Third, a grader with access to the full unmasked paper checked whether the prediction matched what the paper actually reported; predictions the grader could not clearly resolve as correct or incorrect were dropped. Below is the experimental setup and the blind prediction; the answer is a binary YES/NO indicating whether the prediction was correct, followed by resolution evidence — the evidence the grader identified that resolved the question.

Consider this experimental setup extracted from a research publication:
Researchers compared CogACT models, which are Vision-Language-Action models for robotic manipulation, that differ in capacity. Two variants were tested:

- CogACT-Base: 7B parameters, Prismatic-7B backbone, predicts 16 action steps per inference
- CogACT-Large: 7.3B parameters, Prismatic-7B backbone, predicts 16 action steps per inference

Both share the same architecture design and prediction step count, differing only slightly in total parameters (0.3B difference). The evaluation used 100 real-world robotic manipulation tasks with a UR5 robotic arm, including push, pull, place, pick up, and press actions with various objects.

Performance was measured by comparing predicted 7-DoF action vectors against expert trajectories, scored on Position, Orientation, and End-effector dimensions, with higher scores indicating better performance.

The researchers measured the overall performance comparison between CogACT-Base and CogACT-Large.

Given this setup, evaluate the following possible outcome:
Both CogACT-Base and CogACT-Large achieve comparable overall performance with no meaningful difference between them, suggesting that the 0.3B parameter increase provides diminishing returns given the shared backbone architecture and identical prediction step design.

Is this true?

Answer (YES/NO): YES